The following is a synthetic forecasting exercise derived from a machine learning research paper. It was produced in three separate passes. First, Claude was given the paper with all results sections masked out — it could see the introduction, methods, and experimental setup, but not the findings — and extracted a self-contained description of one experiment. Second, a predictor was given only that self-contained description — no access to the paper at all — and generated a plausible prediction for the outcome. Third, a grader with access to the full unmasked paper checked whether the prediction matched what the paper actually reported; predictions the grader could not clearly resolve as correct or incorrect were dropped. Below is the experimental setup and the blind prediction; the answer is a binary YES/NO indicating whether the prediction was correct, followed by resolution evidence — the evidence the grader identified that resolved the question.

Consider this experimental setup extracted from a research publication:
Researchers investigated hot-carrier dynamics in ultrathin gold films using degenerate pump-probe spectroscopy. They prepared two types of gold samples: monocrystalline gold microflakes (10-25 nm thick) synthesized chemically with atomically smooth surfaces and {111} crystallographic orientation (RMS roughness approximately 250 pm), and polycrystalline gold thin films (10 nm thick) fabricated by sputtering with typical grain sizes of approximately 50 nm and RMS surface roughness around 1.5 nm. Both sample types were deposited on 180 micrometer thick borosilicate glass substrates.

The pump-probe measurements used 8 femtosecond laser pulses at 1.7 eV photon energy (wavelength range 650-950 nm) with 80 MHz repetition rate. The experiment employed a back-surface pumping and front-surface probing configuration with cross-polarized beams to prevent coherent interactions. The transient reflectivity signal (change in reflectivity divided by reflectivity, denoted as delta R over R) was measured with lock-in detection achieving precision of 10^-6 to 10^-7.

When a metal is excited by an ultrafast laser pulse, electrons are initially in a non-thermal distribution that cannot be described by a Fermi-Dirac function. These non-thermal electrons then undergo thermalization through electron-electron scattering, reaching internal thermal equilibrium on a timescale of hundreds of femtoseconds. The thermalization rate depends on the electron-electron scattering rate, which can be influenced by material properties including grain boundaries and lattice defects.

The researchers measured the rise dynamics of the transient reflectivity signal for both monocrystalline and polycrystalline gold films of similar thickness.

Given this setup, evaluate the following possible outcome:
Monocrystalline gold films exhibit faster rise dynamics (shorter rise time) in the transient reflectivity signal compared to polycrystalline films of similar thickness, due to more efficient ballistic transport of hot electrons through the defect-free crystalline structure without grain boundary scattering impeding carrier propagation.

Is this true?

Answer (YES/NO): NO